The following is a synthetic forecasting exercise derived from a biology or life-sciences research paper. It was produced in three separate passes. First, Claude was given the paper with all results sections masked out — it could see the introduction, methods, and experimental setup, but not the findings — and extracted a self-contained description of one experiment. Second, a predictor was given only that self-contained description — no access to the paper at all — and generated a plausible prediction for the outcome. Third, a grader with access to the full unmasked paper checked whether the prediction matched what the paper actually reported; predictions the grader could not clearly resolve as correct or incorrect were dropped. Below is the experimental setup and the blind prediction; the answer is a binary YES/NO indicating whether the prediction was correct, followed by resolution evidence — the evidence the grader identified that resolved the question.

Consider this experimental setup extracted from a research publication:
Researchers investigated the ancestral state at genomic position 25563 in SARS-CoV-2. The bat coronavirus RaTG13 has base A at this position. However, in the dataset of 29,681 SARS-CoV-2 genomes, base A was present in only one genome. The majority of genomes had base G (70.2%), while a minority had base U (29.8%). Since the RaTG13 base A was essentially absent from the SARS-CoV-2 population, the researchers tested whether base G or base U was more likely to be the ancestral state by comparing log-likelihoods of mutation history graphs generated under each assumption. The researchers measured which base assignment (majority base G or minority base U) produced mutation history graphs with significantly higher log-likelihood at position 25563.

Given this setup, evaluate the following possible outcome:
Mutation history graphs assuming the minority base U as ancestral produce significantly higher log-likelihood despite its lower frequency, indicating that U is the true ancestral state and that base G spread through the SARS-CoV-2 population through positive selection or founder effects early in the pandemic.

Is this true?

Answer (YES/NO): NO